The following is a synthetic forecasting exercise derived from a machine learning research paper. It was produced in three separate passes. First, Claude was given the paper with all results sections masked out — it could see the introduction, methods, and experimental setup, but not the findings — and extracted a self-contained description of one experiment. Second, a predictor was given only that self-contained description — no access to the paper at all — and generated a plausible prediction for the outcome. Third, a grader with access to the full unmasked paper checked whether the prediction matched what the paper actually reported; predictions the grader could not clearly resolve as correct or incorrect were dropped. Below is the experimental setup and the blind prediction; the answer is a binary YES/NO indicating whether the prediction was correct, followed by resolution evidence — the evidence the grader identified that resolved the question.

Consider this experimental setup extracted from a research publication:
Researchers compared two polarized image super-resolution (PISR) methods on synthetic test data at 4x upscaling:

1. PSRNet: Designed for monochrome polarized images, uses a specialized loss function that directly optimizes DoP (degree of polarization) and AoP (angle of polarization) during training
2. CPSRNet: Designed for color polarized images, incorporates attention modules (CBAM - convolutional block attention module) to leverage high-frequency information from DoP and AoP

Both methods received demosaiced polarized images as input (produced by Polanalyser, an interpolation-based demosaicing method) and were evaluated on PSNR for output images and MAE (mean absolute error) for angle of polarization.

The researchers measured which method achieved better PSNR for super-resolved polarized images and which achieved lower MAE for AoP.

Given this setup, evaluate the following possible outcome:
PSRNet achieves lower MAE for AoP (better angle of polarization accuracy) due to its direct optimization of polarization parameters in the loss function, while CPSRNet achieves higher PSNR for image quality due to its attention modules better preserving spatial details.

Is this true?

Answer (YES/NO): NO